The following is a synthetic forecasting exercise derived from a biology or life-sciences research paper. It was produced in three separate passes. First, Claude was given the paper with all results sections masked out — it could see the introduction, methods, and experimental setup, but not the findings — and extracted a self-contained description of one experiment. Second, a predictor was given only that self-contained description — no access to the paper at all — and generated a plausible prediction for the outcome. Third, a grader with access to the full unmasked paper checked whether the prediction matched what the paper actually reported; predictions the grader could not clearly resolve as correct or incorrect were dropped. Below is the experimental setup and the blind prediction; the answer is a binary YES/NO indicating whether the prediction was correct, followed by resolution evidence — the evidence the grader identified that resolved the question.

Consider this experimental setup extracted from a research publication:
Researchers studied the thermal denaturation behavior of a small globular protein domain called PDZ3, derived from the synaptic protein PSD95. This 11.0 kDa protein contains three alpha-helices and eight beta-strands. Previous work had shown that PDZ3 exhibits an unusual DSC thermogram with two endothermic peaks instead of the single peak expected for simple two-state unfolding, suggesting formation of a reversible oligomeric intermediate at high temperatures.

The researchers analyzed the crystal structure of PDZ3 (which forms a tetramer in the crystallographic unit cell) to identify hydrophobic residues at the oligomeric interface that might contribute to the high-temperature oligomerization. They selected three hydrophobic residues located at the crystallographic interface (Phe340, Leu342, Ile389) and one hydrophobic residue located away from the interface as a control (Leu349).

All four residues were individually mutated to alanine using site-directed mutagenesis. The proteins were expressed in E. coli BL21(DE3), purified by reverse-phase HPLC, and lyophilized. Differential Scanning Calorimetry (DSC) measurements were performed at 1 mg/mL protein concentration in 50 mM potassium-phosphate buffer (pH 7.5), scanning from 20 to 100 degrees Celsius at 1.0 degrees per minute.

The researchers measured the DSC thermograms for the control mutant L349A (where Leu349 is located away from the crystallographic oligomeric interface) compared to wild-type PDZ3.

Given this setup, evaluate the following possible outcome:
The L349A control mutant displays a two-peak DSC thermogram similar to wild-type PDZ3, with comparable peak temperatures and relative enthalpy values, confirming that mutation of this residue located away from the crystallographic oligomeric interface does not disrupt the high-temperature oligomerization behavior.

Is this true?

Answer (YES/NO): YES